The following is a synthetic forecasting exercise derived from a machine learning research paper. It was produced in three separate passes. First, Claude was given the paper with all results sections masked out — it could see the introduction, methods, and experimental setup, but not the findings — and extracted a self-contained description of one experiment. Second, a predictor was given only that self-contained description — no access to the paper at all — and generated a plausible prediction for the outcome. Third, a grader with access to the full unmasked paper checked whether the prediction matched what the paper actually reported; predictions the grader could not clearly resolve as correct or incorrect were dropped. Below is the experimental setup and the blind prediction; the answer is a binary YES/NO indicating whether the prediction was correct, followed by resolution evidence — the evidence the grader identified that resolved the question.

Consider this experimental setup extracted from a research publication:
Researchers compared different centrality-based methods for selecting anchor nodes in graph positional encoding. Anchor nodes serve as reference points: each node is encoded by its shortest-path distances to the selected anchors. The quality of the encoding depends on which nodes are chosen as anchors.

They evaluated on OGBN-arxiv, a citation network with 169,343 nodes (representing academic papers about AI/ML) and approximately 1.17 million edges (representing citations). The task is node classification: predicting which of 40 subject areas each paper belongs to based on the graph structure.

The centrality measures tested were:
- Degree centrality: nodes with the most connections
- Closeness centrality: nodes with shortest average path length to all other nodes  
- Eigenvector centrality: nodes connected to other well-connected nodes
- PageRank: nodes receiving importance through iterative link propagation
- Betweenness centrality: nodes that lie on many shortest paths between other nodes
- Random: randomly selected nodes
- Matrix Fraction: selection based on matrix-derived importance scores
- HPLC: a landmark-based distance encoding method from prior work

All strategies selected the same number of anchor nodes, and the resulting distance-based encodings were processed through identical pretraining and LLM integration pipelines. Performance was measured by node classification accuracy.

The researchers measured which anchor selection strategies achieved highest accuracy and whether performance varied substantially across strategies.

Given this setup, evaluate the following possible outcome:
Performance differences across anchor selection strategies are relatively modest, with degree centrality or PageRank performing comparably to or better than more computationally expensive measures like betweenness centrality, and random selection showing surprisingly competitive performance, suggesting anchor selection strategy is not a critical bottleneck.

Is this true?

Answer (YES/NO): NO